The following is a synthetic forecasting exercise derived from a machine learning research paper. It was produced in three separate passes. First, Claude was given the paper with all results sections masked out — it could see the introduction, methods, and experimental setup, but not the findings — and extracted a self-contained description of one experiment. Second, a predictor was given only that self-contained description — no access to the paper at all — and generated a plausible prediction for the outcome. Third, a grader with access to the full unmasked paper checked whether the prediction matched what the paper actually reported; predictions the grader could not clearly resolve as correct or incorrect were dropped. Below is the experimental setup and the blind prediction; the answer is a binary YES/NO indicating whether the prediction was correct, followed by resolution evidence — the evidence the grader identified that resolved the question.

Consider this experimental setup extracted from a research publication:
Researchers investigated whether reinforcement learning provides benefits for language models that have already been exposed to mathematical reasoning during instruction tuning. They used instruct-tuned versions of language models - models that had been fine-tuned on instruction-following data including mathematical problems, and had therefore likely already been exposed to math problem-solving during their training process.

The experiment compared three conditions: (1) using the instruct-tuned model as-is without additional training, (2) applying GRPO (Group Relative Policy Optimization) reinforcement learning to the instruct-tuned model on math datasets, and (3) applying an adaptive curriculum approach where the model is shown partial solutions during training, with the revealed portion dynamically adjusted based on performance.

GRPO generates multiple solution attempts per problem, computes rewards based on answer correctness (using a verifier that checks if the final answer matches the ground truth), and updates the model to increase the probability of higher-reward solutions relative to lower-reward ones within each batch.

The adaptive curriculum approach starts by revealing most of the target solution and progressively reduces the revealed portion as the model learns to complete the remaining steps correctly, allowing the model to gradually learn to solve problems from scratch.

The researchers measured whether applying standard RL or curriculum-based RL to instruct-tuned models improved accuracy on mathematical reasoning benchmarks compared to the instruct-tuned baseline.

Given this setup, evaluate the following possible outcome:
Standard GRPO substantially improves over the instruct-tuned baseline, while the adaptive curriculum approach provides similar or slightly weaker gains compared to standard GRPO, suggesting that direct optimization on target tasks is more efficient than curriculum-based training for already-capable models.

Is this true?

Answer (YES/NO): NO